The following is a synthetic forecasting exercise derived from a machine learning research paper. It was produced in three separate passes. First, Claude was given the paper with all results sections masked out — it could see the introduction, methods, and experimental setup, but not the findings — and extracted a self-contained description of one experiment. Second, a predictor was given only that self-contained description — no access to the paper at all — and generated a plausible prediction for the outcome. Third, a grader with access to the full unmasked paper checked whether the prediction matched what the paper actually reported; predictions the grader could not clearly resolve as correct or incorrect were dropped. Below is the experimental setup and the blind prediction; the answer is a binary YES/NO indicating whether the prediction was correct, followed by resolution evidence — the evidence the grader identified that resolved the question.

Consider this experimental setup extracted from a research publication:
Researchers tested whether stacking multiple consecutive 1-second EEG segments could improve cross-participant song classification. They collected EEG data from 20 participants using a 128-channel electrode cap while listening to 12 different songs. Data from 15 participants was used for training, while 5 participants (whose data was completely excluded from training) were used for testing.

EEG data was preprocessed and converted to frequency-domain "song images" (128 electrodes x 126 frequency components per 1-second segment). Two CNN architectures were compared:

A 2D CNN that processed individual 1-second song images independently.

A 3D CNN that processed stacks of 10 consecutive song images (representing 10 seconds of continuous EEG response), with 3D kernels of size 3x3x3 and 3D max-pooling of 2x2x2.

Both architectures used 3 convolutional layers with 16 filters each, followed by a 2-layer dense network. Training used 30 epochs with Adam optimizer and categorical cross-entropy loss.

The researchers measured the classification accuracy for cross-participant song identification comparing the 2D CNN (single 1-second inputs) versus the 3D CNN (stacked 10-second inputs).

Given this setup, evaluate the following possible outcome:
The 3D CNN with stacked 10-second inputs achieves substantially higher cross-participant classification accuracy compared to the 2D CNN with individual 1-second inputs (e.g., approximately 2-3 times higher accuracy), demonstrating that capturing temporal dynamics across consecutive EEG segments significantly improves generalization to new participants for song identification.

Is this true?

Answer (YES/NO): NO